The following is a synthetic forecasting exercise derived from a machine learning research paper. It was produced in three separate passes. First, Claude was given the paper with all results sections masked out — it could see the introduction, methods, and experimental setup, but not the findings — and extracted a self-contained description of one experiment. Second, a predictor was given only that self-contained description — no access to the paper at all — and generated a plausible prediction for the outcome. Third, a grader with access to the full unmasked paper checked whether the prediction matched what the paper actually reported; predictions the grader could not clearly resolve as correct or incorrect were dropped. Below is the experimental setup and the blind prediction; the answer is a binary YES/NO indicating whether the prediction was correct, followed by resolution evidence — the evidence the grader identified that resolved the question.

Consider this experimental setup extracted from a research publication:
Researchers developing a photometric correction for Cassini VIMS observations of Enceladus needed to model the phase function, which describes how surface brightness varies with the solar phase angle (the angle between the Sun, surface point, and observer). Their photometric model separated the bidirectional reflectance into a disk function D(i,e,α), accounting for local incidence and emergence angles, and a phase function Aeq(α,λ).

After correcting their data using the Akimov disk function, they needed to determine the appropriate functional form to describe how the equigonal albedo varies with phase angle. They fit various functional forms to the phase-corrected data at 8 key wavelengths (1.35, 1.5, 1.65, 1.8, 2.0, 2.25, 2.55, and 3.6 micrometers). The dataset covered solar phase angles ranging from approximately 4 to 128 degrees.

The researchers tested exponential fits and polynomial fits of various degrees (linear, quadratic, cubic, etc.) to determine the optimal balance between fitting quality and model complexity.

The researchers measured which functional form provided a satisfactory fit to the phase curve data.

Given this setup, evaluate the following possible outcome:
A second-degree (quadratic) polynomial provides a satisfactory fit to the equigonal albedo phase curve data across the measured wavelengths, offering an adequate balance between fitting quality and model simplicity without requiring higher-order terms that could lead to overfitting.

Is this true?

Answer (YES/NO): NO